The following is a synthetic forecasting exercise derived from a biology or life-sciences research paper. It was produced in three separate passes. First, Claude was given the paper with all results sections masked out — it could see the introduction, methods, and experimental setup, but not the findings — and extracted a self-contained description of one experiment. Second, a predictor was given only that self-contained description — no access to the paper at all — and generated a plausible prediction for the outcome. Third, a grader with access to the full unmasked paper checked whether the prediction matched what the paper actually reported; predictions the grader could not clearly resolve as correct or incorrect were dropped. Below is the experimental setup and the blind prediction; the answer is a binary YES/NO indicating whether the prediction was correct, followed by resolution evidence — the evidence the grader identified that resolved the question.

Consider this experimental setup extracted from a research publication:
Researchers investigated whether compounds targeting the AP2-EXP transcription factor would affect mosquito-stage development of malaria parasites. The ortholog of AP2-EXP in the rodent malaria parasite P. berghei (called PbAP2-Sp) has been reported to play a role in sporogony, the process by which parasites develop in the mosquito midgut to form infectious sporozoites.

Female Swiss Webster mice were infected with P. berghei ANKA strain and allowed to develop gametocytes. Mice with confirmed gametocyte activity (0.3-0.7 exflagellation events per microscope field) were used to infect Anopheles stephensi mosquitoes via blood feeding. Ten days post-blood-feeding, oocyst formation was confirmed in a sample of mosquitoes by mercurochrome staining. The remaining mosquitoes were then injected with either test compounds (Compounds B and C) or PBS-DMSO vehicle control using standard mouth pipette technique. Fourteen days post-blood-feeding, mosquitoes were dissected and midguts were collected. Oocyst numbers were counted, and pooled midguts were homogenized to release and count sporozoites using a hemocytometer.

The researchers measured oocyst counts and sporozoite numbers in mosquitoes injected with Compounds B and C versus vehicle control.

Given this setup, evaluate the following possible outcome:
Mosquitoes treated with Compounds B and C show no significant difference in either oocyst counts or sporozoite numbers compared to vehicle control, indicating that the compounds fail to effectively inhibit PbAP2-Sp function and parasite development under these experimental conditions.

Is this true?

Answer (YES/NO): NO